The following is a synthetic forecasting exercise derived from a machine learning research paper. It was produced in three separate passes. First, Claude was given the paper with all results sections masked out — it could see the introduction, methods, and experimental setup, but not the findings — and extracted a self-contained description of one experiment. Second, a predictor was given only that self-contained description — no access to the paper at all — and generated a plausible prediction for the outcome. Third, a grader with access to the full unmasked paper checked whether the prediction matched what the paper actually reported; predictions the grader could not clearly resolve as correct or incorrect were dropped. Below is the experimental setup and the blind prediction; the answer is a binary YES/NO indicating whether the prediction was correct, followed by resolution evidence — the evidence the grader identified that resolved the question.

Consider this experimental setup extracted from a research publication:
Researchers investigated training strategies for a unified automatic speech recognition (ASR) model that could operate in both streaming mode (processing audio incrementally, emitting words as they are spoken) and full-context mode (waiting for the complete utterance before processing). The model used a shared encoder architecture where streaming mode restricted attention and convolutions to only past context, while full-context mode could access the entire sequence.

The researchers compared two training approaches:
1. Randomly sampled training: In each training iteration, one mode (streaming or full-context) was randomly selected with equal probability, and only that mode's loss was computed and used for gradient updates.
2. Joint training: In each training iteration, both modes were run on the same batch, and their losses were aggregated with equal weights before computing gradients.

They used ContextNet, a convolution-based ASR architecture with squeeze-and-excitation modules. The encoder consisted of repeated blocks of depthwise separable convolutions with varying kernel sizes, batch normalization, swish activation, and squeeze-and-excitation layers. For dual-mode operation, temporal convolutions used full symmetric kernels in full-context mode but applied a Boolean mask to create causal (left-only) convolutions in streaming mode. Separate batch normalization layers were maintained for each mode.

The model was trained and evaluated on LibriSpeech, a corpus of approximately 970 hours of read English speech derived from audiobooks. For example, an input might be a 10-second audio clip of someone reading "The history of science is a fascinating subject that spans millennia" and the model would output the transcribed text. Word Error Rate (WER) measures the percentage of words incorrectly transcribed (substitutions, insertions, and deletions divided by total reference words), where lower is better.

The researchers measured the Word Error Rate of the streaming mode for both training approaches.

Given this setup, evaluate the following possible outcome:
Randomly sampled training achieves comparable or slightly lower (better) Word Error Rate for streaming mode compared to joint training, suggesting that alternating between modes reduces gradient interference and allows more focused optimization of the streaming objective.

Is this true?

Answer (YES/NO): NO